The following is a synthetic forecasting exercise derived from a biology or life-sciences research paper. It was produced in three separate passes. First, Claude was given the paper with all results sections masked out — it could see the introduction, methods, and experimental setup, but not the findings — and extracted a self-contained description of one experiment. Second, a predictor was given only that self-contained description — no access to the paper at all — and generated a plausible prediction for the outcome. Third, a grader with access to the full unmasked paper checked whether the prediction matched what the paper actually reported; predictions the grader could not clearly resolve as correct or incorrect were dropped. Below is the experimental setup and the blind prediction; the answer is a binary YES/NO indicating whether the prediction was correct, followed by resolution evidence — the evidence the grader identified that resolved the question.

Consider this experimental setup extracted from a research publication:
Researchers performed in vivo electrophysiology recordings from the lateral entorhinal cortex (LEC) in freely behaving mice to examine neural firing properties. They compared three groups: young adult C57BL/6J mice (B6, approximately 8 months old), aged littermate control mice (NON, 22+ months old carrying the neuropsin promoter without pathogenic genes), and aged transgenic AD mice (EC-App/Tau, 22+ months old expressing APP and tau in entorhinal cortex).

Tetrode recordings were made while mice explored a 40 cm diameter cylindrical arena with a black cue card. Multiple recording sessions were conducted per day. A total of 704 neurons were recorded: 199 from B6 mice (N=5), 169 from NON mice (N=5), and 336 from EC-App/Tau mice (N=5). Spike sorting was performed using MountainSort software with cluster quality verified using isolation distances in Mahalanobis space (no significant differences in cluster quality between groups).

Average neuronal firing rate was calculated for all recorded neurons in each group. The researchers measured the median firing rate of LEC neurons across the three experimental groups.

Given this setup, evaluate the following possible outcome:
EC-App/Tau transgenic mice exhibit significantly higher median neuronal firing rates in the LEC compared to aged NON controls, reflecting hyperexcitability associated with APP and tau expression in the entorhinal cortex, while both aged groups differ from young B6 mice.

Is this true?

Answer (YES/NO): YES